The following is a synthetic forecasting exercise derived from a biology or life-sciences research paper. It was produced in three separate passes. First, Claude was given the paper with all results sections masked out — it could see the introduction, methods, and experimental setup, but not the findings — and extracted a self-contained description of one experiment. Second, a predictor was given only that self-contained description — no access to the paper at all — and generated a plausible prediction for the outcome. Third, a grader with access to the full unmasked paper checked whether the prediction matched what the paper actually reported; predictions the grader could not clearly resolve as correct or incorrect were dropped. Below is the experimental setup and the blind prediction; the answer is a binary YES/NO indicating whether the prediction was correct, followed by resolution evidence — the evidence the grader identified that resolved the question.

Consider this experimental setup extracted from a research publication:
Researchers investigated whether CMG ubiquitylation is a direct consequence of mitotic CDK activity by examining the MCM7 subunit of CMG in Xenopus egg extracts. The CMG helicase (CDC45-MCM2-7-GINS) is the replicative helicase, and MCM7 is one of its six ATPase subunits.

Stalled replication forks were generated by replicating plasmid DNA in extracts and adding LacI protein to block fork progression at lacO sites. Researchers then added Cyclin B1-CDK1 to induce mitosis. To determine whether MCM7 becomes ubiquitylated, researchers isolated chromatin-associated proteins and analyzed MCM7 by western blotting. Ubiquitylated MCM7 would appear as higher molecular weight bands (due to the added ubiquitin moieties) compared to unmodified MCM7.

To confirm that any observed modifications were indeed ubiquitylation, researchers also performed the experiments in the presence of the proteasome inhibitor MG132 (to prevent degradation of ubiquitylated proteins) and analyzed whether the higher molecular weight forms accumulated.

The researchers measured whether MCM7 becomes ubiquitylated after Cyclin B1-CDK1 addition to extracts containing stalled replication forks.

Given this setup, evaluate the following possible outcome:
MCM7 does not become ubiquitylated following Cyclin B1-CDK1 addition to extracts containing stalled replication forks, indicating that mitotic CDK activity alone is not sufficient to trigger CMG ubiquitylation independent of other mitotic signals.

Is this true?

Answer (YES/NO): NO